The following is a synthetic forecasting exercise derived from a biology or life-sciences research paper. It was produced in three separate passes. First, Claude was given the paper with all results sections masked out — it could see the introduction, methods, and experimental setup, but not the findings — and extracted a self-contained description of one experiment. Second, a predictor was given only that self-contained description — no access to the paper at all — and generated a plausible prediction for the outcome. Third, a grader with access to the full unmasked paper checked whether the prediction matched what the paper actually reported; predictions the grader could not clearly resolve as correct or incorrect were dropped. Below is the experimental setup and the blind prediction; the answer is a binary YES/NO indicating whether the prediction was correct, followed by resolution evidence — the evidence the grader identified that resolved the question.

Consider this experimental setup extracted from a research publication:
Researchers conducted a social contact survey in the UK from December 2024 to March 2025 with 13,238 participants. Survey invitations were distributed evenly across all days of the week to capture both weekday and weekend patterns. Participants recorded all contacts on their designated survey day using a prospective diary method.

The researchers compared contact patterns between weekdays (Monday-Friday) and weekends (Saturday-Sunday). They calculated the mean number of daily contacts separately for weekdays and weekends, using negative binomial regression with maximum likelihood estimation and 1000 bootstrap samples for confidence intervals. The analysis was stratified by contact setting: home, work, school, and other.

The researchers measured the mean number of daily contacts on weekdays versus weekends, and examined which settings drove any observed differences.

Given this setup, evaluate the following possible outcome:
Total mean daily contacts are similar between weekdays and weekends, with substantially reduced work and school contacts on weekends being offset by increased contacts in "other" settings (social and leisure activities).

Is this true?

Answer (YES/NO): NO